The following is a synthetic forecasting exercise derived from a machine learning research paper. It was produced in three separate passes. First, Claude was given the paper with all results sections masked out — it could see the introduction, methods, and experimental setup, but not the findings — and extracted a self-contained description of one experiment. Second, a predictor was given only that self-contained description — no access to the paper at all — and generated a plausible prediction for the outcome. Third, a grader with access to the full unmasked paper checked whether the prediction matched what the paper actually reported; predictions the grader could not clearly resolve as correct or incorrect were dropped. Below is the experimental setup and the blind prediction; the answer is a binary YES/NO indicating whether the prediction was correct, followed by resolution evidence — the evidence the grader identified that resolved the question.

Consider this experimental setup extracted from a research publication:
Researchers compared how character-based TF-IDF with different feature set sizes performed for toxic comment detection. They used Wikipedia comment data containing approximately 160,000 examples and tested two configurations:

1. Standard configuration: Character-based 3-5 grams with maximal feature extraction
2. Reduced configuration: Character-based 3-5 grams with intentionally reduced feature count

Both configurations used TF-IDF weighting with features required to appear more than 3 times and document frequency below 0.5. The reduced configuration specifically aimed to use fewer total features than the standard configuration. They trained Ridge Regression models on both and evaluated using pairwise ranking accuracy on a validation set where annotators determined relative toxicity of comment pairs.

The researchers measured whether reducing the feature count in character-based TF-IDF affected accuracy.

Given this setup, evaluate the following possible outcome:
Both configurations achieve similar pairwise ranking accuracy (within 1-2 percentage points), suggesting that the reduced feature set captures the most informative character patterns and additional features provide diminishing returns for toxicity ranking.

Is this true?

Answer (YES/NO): NO